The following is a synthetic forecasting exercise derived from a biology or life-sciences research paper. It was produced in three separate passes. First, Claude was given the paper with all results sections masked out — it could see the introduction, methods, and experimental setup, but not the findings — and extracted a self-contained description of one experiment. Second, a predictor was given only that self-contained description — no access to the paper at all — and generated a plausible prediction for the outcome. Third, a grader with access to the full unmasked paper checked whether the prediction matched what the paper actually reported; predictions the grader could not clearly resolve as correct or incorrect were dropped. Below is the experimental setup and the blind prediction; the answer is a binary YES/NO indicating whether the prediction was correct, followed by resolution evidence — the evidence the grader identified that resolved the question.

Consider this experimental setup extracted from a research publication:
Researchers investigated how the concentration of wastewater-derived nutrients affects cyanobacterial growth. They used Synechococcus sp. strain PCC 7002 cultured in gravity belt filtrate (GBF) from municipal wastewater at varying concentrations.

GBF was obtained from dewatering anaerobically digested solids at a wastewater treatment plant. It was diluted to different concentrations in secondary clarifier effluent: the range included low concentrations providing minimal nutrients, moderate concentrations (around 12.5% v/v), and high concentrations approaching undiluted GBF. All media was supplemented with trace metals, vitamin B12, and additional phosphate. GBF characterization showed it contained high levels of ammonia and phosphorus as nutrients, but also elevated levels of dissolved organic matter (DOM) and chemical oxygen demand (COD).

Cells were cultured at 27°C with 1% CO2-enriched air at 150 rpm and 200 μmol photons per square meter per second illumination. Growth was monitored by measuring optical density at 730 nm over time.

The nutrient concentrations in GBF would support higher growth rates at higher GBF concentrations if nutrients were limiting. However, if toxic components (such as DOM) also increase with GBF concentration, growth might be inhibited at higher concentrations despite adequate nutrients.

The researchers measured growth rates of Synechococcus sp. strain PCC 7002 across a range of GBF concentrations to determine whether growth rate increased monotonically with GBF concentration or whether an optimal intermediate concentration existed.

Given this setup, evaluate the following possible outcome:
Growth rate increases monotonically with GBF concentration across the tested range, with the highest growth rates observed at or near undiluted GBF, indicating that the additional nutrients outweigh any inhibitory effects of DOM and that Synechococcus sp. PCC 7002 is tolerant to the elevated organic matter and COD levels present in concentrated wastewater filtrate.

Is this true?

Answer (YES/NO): NO